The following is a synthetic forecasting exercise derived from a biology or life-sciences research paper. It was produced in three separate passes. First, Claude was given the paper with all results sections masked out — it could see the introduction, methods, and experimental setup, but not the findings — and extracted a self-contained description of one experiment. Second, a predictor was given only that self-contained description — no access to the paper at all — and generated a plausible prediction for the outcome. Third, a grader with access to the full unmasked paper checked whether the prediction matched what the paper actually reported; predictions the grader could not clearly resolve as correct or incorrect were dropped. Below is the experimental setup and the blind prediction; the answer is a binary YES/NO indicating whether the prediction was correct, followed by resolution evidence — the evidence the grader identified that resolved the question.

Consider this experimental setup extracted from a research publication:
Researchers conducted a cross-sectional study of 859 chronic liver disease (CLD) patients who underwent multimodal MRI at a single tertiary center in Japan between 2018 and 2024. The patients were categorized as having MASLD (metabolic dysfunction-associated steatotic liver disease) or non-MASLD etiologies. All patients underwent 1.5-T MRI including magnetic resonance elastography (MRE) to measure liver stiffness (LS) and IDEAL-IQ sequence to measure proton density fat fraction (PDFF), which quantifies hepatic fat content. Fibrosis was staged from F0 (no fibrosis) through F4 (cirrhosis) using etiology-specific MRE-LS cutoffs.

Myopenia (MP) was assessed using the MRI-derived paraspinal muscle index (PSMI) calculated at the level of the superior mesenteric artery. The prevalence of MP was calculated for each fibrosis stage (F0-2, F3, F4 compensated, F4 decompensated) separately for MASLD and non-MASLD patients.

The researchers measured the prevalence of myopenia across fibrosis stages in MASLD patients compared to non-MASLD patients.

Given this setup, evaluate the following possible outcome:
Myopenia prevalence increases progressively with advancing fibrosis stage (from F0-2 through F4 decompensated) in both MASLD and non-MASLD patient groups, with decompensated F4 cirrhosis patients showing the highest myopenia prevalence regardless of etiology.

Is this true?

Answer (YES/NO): YES